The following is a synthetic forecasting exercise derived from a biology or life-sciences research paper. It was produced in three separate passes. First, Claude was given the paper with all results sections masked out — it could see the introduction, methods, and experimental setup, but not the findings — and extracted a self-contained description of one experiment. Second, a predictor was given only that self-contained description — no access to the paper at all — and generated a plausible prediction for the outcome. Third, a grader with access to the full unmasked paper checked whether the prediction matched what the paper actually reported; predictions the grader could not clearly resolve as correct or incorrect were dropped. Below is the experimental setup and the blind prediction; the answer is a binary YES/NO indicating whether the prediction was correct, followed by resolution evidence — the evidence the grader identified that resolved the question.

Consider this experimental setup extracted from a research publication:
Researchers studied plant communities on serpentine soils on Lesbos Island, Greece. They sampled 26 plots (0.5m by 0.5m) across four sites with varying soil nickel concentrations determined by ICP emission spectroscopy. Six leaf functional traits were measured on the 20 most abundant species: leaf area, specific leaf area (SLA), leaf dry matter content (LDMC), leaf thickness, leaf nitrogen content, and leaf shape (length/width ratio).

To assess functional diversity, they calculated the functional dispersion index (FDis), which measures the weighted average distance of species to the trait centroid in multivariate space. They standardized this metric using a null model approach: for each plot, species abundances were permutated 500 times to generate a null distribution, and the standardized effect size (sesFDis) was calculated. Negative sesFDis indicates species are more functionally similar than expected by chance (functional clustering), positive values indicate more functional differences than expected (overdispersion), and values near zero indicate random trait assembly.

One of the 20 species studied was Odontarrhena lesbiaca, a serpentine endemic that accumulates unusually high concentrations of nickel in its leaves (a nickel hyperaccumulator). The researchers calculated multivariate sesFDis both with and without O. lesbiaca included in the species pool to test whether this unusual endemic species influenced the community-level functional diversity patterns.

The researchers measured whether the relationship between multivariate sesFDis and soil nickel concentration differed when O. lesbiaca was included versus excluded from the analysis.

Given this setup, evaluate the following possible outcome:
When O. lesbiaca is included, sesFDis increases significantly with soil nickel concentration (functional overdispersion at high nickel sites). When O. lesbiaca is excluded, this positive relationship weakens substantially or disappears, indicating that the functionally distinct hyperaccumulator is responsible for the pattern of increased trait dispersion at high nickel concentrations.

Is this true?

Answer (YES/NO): NO